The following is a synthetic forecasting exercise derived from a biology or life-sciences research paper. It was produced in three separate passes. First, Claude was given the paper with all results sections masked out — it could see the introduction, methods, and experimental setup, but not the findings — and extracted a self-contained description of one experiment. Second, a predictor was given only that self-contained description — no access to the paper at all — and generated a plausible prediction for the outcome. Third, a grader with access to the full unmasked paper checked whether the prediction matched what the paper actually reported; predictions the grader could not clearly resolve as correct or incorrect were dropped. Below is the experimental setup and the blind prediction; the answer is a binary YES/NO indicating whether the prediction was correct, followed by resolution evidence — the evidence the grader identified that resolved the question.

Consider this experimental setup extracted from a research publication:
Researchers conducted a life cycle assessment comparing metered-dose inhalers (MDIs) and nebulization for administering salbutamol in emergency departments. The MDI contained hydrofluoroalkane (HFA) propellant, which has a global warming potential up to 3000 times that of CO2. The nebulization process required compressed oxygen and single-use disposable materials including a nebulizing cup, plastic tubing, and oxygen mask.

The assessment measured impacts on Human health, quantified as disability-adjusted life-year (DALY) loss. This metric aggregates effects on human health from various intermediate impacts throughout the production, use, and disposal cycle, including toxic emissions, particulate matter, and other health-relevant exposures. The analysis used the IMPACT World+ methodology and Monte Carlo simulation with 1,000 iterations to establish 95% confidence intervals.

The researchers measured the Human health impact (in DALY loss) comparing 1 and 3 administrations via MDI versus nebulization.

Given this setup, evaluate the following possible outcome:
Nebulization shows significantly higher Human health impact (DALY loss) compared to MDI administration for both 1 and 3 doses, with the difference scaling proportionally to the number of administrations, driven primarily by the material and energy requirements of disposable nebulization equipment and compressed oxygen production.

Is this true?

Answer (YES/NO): NO